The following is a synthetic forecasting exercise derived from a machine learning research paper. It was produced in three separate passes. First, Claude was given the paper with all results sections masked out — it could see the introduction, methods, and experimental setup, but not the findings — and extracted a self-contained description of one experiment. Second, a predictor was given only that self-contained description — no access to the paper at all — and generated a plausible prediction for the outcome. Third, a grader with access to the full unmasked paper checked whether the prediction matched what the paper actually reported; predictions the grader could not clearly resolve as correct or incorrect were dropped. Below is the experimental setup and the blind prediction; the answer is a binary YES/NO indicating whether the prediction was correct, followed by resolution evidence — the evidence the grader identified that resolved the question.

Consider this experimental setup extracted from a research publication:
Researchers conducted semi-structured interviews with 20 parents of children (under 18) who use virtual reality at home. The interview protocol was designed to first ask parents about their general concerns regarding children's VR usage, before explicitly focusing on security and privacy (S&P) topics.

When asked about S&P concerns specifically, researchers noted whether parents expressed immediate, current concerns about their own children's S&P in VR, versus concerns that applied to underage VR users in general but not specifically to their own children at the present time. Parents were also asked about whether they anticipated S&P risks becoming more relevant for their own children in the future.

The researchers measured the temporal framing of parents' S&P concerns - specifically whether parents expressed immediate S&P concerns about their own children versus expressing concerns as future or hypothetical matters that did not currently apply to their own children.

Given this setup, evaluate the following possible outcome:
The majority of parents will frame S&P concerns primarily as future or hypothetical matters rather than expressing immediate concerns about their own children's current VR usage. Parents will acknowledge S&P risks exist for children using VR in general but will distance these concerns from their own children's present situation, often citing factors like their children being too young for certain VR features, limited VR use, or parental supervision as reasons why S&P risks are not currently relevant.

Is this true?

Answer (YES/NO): YES